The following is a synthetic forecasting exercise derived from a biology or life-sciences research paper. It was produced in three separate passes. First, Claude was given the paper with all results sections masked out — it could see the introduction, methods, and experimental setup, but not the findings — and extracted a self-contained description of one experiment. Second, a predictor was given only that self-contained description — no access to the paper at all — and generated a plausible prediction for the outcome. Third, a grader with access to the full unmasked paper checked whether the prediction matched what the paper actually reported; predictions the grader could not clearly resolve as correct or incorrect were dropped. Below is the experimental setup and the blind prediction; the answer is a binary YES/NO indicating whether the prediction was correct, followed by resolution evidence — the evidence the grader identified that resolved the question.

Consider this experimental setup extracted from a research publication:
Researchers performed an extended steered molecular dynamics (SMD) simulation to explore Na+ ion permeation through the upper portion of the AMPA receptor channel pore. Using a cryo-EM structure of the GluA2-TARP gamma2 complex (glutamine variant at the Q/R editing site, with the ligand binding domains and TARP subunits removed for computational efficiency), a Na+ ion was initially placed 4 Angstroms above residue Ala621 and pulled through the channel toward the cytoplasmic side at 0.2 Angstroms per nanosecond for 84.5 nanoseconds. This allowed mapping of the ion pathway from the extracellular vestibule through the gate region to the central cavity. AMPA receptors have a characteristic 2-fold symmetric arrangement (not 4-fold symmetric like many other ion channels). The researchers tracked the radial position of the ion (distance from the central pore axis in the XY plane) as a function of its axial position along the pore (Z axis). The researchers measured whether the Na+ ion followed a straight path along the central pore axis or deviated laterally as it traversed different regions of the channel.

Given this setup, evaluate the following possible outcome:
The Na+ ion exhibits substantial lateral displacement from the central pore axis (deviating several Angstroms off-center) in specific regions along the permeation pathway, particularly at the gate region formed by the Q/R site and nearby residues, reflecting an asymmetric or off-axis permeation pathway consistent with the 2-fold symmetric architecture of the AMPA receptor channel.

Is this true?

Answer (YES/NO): NO